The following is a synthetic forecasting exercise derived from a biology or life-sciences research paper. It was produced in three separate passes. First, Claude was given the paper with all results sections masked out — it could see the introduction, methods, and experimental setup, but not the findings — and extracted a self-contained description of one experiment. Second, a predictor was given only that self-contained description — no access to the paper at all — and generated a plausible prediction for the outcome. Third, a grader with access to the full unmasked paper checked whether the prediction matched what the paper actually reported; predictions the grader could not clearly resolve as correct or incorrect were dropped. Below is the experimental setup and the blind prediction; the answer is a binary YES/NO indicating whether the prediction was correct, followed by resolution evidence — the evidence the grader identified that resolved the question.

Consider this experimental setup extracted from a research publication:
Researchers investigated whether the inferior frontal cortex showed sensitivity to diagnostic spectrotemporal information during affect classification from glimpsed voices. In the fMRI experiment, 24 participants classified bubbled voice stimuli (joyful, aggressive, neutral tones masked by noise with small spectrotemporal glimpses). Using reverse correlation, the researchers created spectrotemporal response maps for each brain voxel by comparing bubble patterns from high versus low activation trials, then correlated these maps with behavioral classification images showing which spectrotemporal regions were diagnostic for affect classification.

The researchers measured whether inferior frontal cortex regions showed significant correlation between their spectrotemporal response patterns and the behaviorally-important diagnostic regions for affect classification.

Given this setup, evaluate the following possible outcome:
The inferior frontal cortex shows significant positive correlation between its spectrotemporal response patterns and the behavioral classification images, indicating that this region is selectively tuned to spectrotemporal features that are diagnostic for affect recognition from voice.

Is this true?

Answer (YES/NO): YES